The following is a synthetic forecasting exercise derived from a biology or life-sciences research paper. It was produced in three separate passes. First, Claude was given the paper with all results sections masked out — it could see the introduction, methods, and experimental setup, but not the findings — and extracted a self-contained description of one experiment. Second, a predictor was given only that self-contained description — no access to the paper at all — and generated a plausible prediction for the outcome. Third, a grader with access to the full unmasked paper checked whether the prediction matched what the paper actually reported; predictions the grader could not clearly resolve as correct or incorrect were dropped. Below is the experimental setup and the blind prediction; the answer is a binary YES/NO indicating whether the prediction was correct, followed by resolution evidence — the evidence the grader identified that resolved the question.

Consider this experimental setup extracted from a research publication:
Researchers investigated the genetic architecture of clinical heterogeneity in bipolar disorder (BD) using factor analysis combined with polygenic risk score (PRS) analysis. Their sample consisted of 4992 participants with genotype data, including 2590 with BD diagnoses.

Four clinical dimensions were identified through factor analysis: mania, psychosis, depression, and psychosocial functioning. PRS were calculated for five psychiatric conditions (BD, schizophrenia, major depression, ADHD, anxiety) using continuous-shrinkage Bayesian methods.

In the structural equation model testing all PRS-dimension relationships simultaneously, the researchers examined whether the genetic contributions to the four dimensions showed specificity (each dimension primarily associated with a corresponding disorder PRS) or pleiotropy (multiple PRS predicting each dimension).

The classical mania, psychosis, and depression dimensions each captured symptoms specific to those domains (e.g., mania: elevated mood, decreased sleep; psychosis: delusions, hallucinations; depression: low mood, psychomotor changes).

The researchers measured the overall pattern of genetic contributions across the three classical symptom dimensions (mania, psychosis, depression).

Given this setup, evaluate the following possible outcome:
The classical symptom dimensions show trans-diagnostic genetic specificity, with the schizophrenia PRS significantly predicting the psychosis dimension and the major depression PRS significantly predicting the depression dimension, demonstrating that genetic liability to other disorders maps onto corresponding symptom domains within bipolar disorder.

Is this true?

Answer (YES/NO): YES